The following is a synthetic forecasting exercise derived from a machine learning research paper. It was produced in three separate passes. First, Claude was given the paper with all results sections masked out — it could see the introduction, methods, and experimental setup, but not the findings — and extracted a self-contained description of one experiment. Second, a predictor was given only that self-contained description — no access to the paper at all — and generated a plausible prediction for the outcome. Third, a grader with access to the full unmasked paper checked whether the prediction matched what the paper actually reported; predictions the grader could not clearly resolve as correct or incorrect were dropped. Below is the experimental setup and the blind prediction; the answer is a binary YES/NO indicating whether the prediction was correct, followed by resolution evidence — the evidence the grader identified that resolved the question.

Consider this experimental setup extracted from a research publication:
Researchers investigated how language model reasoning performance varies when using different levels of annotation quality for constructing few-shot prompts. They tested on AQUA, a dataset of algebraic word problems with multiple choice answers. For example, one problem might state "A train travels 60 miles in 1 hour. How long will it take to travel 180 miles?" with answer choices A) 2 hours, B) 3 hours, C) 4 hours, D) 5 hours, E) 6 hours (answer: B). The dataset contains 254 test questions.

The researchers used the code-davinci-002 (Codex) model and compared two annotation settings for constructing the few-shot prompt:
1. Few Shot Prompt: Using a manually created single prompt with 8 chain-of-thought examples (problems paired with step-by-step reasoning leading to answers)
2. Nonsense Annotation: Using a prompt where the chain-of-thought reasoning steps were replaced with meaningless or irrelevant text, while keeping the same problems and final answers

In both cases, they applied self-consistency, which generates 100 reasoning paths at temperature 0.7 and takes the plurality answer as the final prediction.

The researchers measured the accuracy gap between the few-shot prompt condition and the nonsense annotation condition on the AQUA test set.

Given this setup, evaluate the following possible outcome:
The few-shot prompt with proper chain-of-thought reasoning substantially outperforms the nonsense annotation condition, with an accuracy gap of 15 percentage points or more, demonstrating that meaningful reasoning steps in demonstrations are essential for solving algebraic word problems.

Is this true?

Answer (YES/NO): NO